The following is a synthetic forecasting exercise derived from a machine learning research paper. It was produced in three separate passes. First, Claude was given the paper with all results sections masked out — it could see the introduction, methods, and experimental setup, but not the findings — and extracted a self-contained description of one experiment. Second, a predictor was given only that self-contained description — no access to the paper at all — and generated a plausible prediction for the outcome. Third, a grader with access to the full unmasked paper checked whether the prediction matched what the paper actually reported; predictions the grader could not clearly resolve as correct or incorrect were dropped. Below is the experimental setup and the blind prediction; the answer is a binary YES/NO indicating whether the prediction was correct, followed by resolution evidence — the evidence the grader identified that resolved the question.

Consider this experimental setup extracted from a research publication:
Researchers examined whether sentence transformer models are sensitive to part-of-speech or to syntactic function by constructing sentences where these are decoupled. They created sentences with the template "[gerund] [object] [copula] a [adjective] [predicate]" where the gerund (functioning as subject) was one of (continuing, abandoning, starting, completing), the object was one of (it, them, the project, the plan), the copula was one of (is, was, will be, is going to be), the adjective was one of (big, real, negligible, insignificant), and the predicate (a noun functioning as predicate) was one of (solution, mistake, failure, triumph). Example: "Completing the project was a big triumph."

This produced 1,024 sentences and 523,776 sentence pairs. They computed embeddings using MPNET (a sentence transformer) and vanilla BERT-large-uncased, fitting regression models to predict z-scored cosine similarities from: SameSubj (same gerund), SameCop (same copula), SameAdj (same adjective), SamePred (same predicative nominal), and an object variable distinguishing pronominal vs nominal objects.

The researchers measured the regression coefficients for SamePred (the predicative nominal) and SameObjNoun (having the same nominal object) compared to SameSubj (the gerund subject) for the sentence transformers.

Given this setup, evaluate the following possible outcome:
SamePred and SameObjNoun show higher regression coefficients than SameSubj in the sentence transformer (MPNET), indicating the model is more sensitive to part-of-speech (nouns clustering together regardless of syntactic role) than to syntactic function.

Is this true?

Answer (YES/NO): YES